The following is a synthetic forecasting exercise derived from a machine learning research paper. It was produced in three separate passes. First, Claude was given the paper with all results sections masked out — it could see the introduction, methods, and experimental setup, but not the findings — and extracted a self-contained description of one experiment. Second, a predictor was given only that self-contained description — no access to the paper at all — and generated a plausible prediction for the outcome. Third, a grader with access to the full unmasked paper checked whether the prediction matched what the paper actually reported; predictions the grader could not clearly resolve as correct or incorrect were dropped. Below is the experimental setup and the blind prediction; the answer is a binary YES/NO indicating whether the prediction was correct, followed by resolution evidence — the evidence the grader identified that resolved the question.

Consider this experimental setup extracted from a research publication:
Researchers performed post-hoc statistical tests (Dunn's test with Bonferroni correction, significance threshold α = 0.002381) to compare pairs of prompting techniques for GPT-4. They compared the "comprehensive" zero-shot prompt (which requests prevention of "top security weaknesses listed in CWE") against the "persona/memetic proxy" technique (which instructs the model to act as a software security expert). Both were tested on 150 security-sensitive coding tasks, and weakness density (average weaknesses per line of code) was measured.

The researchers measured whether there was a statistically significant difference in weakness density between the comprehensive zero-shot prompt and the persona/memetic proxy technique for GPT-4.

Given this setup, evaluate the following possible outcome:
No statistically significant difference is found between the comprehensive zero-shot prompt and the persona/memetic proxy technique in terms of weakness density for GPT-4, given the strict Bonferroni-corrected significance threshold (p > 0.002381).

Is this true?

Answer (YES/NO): NO